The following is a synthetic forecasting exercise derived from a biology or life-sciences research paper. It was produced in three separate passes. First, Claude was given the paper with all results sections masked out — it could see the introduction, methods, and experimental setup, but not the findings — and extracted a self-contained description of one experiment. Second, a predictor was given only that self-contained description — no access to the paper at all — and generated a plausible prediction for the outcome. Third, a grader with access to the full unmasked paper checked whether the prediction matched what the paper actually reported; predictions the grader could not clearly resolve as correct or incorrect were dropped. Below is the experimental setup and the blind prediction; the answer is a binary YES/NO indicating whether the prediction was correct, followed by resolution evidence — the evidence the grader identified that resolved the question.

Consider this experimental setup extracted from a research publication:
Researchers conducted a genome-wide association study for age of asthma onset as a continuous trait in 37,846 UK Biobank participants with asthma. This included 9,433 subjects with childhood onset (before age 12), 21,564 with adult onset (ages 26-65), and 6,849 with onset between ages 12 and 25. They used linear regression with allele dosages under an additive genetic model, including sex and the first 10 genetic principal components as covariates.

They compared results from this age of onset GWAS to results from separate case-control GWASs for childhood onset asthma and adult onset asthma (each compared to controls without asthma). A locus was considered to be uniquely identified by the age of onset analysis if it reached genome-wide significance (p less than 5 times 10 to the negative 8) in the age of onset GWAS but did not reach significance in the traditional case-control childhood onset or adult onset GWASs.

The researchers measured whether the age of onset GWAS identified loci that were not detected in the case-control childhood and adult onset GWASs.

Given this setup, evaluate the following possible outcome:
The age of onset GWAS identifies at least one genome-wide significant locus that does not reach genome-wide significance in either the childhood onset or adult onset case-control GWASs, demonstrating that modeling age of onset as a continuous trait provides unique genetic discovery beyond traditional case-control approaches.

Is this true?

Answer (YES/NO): NO